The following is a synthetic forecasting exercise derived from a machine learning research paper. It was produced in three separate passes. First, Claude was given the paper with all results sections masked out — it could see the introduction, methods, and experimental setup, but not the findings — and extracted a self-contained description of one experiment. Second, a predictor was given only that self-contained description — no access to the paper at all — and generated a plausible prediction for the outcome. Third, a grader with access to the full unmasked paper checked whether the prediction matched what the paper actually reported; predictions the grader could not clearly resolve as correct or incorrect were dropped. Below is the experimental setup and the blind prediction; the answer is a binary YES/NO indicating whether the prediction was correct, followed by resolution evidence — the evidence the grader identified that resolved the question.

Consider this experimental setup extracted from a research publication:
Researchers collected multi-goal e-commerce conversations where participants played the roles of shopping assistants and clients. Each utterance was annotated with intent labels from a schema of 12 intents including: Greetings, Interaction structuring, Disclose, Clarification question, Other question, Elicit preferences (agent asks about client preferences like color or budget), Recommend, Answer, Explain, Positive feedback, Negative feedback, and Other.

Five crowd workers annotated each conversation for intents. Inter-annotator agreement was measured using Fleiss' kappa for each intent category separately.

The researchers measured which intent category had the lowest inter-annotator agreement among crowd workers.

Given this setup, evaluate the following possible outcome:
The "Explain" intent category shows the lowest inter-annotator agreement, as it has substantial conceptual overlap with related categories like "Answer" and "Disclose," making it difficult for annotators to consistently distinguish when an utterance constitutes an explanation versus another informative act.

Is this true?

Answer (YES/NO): NO